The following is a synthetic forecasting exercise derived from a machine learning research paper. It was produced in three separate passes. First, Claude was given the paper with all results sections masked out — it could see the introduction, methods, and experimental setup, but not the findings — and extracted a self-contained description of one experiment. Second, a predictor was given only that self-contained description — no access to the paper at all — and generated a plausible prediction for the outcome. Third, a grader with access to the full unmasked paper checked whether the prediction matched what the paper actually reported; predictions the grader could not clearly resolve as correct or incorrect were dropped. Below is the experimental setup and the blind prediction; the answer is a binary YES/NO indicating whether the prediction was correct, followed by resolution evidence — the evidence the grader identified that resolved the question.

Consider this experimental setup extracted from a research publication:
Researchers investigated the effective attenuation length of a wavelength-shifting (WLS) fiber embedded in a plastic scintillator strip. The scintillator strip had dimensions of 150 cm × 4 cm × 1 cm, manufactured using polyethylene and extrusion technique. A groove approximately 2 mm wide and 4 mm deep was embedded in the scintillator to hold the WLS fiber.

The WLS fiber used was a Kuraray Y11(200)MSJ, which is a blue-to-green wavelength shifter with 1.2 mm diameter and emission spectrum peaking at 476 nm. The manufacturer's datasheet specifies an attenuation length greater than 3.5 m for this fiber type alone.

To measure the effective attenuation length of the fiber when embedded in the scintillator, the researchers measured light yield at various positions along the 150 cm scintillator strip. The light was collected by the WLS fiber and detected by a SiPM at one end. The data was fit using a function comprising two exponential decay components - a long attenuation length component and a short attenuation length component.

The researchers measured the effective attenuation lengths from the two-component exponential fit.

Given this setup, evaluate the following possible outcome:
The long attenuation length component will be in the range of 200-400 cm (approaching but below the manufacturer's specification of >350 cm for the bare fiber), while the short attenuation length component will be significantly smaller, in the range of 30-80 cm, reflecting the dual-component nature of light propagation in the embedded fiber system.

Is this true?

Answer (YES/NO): NO